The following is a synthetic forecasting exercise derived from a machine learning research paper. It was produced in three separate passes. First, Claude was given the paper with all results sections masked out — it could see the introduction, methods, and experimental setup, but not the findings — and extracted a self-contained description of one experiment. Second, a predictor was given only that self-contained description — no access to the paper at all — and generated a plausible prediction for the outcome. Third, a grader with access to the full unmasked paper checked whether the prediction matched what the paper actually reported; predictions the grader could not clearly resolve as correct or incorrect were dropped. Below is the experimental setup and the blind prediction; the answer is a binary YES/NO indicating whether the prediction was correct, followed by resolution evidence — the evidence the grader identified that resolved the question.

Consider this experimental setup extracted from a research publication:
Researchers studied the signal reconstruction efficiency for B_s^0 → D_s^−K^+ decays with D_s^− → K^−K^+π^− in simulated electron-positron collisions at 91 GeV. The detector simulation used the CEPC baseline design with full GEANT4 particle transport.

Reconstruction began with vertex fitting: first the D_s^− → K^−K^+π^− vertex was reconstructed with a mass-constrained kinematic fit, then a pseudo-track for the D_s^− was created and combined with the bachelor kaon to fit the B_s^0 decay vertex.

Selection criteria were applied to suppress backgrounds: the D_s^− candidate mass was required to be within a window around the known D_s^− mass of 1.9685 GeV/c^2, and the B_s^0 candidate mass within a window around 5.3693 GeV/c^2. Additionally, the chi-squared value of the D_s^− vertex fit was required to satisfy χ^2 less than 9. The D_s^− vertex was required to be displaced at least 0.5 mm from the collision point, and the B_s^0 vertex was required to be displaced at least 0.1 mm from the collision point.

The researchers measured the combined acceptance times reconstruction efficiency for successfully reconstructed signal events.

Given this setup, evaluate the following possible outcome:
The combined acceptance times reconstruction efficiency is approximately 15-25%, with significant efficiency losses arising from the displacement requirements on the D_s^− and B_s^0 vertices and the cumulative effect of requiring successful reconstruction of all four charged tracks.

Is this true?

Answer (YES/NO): NO